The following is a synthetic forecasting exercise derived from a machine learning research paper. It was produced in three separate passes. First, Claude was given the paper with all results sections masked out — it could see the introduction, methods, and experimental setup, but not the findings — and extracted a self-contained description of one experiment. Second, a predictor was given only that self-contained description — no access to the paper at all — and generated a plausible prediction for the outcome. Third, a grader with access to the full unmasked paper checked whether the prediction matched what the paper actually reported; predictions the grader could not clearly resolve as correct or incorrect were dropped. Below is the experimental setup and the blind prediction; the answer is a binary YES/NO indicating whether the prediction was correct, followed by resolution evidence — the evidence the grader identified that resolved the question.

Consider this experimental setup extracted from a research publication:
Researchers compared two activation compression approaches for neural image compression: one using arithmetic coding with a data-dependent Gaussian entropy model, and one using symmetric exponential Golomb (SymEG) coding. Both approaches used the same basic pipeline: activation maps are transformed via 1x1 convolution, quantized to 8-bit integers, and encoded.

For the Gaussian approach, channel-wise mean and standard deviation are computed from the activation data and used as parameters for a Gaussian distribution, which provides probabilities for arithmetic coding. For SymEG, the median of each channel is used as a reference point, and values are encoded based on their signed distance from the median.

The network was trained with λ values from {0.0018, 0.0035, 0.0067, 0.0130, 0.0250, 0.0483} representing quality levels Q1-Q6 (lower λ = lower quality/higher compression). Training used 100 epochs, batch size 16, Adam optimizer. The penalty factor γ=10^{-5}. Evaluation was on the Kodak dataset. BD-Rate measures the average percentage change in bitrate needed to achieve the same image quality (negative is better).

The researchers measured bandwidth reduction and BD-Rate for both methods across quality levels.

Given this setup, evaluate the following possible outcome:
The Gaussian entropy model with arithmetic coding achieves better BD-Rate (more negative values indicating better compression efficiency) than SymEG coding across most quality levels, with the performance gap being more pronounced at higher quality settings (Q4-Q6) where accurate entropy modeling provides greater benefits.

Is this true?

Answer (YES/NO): NO